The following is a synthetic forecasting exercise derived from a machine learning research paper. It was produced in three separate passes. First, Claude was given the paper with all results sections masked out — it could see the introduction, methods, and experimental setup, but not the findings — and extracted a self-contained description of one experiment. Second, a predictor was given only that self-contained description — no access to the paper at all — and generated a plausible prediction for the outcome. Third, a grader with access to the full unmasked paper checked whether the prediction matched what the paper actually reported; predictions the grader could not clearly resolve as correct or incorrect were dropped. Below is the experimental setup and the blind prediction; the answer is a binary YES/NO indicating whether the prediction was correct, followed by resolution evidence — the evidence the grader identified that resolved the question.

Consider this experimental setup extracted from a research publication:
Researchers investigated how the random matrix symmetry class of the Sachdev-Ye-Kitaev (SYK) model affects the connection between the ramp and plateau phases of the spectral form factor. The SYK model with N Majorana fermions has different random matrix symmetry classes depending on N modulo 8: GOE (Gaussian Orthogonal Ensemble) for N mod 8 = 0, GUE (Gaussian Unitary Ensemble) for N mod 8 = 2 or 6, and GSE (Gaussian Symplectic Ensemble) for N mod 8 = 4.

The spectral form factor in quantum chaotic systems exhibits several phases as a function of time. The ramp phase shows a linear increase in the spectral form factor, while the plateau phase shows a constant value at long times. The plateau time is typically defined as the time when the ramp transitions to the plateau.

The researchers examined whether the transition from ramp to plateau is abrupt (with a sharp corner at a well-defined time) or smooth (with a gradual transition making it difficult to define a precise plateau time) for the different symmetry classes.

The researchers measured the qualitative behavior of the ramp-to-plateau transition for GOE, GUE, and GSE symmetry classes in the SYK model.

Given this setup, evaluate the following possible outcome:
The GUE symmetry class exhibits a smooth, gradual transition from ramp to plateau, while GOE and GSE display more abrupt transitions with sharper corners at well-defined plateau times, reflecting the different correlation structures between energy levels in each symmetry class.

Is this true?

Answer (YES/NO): NO